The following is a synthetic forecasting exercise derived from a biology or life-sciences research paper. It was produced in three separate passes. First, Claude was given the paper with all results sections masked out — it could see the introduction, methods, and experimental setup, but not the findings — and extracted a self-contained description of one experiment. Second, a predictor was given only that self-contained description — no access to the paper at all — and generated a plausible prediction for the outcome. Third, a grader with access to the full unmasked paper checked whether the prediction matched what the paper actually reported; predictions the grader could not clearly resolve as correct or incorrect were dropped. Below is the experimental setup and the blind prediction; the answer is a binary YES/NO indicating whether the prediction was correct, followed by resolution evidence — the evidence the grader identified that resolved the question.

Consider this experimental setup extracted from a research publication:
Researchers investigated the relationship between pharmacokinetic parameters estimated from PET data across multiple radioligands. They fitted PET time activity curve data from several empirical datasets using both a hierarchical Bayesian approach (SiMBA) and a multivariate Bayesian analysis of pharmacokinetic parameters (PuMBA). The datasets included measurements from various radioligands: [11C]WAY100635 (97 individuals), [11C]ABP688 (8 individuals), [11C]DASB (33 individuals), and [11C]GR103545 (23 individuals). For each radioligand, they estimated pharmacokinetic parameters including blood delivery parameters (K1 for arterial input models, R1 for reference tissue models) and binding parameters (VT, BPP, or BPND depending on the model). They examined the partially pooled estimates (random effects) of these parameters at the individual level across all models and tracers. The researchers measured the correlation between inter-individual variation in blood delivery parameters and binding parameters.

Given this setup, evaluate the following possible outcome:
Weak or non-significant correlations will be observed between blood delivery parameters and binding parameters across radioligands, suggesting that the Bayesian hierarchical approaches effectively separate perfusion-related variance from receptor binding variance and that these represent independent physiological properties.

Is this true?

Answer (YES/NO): NO